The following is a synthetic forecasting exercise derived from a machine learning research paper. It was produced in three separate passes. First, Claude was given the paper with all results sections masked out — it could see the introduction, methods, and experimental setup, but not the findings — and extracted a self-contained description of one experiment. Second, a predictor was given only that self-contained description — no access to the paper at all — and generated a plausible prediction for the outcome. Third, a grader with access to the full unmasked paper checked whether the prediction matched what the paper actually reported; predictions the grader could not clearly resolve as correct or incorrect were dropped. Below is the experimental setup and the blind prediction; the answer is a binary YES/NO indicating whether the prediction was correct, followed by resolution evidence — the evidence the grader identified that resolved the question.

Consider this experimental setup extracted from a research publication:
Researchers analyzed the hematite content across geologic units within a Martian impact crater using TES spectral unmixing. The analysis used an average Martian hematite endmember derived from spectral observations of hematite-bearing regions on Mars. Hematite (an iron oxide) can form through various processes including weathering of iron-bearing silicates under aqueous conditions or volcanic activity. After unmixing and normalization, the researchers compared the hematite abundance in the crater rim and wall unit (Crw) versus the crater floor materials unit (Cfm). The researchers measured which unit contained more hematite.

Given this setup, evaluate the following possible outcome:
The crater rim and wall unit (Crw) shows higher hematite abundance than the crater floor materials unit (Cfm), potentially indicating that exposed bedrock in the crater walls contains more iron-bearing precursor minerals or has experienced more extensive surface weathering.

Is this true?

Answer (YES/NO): YES